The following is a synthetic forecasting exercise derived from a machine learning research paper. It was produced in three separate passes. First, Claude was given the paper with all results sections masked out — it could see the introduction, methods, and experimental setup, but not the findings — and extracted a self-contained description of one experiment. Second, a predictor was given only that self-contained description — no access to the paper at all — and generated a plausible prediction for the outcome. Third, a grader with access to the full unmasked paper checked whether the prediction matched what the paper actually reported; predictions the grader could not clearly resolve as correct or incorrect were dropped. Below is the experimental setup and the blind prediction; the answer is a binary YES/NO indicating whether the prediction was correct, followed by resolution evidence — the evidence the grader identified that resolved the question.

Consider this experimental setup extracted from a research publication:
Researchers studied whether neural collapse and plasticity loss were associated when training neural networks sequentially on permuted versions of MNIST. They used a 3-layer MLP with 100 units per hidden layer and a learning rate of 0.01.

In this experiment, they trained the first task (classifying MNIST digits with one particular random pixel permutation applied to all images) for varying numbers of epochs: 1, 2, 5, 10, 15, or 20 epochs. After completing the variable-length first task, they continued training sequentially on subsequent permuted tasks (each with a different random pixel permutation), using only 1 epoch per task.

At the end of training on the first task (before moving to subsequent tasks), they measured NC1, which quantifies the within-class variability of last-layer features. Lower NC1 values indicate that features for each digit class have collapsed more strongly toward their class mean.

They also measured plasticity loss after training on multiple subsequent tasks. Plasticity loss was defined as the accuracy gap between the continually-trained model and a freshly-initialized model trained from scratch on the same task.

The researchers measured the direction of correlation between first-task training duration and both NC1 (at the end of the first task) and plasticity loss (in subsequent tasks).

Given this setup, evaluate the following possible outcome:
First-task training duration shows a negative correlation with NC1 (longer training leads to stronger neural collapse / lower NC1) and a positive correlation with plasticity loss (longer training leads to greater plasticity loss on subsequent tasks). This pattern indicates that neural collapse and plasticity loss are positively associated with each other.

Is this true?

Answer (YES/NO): YES